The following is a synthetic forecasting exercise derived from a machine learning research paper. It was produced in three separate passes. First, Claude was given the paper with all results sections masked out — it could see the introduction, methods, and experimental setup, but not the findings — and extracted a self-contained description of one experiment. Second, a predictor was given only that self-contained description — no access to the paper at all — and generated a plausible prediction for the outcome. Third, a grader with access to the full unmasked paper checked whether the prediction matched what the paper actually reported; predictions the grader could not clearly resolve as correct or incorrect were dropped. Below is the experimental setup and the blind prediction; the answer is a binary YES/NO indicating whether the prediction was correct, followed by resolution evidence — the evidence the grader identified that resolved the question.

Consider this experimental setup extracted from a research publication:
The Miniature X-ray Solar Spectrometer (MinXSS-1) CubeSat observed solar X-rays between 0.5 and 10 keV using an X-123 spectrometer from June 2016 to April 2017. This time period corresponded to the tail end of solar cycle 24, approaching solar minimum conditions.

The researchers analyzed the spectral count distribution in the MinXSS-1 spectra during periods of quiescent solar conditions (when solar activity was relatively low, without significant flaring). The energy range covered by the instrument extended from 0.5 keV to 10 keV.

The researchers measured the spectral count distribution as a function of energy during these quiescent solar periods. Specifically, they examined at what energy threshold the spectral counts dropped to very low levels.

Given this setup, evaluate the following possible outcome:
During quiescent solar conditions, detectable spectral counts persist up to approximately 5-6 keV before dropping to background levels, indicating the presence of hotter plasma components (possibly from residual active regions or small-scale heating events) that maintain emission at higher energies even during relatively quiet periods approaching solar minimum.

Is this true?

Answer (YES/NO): NO